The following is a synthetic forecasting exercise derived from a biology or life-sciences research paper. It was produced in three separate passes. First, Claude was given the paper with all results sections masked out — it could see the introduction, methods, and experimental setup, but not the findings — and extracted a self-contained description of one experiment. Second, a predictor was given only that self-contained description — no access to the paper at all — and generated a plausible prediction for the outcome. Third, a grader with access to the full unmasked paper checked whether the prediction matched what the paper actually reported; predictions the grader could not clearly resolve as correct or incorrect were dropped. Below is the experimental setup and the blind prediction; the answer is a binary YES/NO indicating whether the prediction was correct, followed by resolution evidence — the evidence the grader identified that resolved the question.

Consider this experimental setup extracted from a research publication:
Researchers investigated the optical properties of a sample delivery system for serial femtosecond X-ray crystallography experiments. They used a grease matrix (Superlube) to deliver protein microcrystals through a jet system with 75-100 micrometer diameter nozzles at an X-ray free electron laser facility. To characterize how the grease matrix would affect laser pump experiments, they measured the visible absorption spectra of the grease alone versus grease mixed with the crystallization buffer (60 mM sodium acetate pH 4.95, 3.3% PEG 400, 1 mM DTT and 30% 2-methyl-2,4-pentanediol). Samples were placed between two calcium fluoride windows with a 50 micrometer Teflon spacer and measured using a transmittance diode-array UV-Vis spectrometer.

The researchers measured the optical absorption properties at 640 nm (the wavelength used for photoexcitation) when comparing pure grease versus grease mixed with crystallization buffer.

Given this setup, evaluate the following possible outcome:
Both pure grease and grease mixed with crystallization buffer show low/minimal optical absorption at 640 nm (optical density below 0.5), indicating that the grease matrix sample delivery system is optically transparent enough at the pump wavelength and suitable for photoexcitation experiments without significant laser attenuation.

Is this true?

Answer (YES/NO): NO